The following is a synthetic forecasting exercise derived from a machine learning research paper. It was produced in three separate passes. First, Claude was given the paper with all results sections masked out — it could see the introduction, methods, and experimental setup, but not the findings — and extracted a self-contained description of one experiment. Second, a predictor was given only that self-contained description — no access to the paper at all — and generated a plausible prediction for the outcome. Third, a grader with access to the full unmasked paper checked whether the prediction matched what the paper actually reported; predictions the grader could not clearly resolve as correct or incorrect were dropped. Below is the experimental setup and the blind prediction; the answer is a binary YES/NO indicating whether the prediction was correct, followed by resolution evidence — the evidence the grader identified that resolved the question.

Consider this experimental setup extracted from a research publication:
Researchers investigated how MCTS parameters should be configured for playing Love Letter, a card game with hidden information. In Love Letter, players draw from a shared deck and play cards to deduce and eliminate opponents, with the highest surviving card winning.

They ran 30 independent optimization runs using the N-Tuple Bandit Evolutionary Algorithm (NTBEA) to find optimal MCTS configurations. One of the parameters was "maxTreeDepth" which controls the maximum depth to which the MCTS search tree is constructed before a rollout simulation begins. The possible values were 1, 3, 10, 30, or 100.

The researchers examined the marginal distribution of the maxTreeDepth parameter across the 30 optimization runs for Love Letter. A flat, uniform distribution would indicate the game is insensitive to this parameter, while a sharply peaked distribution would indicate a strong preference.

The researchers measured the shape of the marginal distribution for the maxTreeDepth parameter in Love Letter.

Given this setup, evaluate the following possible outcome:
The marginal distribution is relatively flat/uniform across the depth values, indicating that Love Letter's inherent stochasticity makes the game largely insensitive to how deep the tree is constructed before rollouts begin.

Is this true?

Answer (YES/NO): YES